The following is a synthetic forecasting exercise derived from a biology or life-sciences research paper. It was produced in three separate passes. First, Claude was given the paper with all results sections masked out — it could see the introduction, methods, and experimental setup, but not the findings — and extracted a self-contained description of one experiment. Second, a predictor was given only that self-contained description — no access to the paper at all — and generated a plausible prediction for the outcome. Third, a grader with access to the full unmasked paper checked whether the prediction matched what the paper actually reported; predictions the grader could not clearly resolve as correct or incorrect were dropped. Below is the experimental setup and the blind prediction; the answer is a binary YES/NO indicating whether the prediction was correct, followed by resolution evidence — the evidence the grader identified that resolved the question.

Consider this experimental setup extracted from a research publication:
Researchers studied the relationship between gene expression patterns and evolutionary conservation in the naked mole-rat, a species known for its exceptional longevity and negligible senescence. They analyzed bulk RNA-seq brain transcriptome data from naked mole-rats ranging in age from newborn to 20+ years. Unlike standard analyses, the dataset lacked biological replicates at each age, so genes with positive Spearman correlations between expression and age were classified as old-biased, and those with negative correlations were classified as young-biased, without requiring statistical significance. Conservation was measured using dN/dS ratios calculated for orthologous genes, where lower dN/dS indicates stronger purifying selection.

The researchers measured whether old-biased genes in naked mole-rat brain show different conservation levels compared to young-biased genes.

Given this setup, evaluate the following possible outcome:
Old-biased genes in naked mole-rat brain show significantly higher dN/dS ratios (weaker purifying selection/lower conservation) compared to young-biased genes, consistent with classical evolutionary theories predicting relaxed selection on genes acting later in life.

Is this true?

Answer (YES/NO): NO